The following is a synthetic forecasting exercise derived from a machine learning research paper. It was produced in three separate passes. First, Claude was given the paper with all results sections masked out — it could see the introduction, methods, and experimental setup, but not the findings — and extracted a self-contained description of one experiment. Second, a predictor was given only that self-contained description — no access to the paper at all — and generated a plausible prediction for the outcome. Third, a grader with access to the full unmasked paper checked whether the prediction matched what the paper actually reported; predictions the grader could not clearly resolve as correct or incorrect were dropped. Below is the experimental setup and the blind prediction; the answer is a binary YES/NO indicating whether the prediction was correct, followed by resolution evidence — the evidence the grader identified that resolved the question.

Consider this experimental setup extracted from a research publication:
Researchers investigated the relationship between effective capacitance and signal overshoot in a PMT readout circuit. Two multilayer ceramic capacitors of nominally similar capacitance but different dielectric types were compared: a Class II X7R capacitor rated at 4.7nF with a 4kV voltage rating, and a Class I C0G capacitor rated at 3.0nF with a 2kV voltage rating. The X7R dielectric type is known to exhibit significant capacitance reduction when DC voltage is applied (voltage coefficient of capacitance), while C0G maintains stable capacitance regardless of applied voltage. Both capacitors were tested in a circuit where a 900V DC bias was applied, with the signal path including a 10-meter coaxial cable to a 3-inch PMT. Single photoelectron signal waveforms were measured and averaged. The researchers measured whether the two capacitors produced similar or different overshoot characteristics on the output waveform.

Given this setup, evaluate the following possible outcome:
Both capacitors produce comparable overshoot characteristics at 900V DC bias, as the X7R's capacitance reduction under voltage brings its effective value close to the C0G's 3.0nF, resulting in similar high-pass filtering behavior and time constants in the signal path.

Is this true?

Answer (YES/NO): YES